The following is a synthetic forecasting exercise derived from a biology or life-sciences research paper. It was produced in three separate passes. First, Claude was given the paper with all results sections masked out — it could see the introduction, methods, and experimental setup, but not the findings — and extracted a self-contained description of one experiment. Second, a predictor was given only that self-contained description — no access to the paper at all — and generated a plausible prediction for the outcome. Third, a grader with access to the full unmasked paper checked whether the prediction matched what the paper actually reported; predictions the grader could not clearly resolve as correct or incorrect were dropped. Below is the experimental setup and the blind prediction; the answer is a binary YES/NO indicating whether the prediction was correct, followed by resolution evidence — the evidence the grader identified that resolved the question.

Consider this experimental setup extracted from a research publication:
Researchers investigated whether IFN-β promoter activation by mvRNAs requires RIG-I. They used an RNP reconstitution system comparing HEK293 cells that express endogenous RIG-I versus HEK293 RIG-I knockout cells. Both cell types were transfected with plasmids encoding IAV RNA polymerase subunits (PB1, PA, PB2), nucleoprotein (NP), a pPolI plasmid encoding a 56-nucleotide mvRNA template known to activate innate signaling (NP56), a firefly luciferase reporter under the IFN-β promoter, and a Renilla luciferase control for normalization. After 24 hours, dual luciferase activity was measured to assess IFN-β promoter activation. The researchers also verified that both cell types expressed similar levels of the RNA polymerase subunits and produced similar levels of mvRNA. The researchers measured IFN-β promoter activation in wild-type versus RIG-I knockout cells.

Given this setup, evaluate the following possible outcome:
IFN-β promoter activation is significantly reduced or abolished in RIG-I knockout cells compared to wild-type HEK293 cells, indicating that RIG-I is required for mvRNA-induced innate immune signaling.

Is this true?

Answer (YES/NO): YES